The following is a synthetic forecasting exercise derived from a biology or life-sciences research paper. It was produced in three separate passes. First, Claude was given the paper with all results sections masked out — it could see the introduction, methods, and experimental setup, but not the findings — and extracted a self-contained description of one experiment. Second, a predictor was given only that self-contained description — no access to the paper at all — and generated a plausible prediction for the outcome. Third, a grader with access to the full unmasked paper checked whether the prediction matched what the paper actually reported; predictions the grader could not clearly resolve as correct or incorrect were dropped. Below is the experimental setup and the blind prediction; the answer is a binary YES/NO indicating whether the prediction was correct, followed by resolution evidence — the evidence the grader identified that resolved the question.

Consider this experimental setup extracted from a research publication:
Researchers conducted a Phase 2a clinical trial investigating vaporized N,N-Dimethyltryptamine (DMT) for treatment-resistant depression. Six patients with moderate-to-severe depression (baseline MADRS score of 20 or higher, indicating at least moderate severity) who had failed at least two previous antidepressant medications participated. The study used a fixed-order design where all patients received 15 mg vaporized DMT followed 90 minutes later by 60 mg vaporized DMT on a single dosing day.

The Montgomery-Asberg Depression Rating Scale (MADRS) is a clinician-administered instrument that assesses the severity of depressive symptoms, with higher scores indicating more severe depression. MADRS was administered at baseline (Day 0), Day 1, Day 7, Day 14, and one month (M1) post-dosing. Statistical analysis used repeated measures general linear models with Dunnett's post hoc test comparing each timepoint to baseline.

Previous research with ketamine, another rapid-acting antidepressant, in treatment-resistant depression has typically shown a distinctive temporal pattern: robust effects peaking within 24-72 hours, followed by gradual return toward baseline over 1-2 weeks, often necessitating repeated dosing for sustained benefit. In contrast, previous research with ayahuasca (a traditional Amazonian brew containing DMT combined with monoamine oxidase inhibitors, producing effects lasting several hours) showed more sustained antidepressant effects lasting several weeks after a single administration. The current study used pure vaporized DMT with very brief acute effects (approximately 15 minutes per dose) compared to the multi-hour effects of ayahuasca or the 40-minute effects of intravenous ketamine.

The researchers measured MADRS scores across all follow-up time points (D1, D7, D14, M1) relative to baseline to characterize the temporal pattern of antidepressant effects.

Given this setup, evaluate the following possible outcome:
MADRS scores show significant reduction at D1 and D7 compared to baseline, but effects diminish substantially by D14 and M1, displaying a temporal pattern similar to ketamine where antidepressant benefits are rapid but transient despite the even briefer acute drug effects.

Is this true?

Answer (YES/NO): NO